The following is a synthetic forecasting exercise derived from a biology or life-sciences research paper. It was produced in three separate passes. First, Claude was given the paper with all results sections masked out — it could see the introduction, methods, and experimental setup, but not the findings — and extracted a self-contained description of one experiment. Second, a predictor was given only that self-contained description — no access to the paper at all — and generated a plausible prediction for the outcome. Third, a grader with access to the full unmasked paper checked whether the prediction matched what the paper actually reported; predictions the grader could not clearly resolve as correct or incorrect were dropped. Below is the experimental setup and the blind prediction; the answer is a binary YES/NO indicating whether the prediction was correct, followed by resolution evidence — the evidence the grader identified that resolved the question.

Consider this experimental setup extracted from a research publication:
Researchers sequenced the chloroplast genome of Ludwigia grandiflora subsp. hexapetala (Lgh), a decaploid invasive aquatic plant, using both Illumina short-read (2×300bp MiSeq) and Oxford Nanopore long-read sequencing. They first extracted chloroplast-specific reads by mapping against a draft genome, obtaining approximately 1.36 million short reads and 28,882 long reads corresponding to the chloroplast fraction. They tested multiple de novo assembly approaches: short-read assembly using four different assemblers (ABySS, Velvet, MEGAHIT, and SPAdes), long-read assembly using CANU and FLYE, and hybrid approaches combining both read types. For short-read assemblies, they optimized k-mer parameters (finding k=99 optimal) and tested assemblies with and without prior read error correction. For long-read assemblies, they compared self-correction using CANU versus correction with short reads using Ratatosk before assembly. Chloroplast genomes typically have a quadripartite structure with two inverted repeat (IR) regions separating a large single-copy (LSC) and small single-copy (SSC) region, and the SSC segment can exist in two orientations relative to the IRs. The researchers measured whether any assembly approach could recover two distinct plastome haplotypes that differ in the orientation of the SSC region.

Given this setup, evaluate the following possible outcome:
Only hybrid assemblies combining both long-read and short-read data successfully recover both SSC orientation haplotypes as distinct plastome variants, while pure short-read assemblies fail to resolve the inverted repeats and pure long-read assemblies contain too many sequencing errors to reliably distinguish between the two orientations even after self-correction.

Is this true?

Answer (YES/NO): NO